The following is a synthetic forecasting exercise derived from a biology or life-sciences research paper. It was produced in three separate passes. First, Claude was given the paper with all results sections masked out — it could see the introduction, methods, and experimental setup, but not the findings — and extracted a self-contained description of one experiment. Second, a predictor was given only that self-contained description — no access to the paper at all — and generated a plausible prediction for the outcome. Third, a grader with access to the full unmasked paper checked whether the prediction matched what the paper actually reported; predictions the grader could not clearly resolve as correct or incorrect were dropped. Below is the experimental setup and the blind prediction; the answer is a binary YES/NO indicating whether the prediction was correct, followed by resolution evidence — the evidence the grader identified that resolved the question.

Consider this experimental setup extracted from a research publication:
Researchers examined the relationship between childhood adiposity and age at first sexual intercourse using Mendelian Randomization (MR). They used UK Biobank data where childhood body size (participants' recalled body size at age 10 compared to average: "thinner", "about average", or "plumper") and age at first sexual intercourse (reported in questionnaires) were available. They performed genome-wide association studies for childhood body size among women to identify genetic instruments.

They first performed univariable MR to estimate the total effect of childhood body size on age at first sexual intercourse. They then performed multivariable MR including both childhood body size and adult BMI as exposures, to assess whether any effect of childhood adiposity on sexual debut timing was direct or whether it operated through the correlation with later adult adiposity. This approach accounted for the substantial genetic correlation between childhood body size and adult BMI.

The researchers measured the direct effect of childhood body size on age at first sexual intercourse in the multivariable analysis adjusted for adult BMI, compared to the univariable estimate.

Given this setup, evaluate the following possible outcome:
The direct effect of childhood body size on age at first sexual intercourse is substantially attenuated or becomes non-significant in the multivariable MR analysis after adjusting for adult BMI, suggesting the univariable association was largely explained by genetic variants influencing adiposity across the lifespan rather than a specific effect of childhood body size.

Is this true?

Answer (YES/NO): NO